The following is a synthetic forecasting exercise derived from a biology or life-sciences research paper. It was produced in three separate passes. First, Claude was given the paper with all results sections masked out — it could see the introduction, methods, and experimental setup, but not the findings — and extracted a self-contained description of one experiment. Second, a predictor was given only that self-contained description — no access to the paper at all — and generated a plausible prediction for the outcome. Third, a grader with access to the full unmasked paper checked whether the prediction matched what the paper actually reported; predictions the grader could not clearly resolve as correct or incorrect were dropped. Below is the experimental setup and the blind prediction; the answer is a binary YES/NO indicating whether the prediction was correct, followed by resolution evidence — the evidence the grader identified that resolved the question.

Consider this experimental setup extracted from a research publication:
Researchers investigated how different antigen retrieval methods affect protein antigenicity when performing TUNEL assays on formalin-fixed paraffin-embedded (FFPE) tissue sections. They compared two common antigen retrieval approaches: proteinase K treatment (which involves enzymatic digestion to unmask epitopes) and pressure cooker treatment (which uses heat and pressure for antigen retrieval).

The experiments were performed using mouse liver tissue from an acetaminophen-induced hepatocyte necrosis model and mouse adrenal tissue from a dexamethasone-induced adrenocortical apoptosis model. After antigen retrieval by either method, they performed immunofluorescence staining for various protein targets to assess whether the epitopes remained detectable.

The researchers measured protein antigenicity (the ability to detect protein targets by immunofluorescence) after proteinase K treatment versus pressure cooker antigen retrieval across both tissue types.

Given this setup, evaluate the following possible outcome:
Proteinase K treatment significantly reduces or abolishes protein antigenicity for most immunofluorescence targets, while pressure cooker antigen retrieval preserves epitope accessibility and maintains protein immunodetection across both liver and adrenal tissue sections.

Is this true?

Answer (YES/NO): YES